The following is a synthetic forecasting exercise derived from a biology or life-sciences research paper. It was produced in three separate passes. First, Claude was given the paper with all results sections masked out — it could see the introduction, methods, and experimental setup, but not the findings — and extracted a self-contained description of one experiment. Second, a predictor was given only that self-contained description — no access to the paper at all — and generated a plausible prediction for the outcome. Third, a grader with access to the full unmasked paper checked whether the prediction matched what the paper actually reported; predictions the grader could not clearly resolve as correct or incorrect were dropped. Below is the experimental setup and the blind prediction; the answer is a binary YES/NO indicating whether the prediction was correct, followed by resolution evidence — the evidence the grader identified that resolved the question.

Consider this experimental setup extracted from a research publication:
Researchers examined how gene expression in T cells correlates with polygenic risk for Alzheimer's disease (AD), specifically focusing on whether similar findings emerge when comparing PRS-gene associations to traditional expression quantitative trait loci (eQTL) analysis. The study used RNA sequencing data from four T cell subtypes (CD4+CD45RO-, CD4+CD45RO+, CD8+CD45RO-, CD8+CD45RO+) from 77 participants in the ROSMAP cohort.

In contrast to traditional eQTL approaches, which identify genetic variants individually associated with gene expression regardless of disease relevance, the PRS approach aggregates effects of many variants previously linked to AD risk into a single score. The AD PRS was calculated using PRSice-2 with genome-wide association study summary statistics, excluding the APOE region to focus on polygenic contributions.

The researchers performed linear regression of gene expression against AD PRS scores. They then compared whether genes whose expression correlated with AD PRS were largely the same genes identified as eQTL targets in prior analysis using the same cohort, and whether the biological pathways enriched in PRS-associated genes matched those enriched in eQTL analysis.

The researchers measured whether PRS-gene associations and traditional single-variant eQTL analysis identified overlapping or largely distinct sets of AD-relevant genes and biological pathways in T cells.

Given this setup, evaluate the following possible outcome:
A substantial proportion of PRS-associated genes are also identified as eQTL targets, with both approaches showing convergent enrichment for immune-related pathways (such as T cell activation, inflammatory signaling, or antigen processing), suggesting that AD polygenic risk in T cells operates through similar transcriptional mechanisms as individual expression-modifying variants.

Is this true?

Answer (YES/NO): NO